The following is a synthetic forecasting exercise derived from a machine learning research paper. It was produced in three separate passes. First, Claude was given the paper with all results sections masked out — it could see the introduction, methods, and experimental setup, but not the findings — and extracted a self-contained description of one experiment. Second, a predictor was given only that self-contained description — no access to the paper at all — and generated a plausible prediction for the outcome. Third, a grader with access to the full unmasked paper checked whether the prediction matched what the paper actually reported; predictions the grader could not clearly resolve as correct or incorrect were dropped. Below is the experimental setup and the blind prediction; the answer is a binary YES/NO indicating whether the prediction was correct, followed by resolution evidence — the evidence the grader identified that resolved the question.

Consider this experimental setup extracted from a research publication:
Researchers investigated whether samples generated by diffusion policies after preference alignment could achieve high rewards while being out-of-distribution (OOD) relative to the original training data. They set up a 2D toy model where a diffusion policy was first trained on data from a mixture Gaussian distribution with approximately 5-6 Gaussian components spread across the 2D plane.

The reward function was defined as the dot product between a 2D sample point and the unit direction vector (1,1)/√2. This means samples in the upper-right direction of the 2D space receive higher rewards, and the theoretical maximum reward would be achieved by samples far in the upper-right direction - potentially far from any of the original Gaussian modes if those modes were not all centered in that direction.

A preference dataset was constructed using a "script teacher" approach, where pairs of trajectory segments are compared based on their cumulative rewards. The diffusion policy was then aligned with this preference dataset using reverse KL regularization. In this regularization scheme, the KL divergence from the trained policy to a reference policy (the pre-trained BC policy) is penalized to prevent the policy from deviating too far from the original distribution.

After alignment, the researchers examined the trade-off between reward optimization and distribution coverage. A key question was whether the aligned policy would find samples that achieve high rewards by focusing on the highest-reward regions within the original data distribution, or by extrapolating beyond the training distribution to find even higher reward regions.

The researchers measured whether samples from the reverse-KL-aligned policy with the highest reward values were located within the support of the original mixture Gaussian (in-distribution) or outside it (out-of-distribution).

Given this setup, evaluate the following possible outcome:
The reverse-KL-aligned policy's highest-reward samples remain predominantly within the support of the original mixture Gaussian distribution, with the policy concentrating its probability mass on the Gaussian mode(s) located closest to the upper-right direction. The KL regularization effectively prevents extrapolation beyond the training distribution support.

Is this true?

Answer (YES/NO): NO